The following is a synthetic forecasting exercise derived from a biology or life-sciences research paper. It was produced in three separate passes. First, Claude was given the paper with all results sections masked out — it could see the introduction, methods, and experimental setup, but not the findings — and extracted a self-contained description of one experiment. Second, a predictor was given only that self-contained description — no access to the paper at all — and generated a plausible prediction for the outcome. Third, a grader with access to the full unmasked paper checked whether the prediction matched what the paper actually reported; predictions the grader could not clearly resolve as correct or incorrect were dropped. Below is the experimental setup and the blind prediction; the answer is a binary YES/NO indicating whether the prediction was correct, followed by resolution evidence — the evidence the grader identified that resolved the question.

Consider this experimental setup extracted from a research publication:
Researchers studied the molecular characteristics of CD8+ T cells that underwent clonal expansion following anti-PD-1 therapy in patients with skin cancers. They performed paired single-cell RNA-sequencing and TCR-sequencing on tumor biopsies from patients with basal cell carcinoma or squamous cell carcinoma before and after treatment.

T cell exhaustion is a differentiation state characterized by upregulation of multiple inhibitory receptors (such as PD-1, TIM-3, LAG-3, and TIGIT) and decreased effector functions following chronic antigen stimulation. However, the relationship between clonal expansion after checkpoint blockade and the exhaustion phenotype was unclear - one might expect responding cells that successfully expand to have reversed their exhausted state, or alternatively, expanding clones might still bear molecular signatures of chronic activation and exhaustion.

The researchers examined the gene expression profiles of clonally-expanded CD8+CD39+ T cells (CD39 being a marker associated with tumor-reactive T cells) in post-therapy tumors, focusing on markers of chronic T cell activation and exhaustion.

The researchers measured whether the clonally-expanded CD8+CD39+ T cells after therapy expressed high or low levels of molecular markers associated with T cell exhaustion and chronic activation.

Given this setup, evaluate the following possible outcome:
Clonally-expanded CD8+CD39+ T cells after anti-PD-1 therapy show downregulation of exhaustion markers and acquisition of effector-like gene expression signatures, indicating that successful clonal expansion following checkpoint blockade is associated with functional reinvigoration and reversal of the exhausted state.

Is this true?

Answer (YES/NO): NO